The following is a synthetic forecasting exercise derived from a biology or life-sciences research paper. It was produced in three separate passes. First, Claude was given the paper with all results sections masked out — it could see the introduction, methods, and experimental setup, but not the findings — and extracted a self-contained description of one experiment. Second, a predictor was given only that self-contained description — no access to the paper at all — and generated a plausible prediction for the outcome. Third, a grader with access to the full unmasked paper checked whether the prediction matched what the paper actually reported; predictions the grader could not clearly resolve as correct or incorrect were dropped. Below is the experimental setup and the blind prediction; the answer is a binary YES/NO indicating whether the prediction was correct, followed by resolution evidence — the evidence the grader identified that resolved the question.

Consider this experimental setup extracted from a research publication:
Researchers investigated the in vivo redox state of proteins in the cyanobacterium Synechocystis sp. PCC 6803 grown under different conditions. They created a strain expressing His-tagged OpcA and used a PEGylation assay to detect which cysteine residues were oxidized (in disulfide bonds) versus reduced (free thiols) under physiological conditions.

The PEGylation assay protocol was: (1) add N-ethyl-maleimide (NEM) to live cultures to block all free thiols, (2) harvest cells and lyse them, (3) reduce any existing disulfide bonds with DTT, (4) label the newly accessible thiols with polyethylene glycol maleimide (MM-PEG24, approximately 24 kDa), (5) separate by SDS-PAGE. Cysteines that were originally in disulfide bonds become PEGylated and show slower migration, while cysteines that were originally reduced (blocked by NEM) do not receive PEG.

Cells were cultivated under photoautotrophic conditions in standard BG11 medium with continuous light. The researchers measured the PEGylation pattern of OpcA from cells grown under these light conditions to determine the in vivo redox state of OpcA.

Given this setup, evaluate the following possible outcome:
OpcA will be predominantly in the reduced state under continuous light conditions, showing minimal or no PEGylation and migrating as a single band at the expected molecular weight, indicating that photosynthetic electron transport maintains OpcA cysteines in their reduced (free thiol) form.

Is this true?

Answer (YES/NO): NO